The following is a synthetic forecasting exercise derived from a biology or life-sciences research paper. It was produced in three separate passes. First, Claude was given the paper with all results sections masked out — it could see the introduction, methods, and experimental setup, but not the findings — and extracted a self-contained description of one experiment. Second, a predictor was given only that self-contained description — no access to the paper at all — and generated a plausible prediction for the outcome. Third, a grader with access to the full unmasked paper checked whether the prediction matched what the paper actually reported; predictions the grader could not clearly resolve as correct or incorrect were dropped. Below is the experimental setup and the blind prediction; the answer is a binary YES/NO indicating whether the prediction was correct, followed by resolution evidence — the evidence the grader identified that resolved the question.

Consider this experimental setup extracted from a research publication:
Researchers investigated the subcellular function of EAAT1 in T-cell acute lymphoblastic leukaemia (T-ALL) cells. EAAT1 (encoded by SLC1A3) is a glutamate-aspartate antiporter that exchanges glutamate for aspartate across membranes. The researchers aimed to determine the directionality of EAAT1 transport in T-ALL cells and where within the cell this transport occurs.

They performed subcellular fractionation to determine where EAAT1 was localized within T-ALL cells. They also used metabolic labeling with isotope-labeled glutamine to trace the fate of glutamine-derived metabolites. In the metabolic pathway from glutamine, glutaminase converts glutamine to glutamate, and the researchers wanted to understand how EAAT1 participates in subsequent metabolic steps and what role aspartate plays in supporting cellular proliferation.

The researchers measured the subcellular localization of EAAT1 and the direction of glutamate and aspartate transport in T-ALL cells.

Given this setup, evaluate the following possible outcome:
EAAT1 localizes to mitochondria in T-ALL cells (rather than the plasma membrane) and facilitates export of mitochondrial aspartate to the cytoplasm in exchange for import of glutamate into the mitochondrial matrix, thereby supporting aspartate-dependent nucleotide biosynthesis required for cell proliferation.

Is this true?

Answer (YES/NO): YES